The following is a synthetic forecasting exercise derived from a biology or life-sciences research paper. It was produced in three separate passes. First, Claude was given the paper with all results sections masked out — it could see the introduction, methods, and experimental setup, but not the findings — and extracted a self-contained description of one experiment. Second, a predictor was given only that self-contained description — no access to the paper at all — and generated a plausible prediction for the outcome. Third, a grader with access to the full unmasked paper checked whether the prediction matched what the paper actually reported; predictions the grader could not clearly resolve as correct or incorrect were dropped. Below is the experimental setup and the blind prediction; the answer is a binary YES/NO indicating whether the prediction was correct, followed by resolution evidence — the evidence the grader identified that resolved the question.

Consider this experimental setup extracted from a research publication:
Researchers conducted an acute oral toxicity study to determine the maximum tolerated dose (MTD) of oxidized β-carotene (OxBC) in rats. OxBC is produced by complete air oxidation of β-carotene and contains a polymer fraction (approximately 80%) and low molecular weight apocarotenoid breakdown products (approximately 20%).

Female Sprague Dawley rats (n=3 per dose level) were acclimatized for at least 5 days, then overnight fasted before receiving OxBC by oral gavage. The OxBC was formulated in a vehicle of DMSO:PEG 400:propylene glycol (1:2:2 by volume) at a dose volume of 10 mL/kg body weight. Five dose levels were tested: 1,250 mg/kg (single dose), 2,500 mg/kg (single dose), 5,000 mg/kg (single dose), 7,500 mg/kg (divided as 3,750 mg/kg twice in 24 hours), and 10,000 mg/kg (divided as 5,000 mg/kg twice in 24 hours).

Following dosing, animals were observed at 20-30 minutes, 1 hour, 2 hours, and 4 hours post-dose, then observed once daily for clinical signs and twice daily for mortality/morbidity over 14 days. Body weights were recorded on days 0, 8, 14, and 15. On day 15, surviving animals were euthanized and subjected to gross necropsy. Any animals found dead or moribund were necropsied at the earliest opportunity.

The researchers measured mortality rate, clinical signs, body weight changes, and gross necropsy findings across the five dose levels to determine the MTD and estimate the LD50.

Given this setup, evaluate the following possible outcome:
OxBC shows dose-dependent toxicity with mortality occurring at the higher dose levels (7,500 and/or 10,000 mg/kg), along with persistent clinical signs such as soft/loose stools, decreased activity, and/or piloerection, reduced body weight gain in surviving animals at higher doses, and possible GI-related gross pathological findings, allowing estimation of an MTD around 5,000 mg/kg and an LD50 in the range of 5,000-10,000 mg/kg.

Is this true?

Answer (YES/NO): NO